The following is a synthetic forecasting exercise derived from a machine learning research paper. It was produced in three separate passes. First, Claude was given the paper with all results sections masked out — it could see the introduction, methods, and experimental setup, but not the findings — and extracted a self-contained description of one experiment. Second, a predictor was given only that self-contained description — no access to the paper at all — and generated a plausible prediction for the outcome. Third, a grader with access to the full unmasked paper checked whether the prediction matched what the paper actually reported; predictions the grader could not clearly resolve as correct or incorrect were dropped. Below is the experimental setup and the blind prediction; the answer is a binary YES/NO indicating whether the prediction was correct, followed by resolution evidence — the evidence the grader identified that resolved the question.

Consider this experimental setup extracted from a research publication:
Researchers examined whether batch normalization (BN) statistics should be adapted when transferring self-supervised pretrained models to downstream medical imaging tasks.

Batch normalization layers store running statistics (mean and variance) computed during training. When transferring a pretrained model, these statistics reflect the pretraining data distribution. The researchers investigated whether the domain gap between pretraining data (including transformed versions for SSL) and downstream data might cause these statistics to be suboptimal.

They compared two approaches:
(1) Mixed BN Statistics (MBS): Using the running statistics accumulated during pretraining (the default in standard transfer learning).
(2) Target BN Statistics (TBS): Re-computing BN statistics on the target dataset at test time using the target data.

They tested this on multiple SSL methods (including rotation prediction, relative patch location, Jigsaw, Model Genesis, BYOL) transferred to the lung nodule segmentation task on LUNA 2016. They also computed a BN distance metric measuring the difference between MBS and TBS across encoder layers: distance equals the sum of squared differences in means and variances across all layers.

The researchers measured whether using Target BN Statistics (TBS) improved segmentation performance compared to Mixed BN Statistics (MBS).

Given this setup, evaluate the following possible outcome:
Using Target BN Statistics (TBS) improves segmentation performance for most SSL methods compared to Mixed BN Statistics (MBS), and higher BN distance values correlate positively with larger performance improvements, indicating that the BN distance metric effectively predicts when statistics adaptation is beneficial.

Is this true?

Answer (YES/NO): NO